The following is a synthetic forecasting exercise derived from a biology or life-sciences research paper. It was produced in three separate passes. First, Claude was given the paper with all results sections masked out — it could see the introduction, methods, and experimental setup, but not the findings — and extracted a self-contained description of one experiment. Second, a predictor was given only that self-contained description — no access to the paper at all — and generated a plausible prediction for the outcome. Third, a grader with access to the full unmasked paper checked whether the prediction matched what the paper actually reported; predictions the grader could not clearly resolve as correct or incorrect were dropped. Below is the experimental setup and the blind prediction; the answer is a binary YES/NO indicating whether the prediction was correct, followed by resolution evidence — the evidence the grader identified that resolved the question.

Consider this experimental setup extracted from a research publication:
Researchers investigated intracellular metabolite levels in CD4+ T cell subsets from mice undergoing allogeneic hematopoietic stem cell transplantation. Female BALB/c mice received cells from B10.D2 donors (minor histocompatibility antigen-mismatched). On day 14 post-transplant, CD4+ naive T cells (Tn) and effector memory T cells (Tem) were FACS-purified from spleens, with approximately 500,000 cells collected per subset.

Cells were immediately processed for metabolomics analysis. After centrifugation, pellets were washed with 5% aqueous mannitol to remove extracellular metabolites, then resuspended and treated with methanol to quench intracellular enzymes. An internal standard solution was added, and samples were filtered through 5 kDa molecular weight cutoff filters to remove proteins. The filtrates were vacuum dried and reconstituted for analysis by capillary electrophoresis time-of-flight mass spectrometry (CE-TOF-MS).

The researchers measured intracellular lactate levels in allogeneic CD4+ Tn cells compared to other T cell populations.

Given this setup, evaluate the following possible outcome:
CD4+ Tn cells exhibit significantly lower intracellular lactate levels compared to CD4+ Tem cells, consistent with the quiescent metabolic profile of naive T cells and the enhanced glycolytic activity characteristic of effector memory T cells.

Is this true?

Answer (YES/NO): NO